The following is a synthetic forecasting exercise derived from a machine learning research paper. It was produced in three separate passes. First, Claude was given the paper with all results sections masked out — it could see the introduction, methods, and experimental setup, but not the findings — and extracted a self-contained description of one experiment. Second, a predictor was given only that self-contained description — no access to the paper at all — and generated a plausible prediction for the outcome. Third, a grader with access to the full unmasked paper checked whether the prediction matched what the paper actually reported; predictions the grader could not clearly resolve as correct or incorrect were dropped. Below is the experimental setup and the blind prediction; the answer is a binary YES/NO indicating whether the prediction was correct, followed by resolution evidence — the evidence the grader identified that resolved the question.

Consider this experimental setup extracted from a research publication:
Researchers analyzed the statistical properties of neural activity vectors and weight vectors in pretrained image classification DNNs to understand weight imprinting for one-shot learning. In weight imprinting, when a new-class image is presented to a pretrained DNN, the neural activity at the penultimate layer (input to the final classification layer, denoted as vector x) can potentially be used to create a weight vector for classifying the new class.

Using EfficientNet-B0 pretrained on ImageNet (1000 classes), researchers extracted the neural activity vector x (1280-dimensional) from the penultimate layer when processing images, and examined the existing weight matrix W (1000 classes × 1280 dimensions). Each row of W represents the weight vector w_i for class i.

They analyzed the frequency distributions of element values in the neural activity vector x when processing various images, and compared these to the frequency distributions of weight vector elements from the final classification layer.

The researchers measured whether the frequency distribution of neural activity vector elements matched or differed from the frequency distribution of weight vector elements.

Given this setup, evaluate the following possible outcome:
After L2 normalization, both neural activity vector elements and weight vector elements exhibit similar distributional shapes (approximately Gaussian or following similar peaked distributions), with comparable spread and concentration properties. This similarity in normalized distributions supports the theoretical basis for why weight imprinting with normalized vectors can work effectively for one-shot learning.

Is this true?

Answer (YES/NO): NO